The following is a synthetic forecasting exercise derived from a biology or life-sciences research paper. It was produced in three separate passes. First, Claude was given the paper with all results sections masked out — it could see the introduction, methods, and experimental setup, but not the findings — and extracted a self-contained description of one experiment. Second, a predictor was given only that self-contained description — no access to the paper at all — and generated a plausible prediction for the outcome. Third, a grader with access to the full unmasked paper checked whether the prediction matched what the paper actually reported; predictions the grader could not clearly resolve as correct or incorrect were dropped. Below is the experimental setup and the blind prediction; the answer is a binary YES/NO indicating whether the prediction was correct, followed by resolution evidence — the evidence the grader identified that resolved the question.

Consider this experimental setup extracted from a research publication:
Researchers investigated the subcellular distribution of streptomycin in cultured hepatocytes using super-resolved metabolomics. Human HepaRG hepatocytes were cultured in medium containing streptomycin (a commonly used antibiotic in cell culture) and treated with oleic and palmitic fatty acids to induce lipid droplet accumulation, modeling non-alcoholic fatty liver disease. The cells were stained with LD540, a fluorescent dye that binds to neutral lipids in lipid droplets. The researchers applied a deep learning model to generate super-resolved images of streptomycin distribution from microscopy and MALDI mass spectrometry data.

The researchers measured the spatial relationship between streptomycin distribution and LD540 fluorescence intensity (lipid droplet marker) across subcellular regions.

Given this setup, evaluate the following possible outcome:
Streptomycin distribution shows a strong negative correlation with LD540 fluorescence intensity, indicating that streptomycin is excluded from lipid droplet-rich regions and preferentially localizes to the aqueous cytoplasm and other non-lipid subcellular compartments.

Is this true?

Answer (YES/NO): YES